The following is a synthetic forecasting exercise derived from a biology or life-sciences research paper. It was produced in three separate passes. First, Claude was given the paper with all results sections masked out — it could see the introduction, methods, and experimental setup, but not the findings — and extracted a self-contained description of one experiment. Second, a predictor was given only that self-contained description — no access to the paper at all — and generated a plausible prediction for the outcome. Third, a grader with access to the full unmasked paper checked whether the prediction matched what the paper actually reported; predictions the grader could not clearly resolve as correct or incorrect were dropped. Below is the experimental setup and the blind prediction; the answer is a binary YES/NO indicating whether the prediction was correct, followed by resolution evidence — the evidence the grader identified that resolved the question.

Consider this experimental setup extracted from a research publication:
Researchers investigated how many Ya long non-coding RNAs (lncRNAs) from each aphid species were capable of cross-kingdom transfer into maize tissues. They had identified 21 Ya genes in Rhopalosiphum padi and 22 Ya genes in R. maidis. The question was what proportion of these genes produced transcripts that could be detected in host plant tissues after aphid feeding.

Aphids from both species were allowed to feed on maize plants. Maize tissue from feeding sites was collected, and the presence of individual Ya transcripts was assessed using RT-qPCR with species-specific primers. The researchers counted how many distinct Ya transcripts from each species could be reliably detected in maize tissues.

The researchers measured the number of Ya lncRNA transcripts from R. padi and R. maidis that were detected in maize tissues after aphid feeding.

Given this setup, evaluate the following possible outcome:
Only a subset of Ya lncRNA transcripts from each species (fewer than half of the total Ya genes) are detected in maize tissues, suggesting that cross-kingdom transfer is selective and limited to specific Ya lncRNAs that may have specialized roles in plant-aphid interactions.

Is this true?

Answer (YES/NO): NO